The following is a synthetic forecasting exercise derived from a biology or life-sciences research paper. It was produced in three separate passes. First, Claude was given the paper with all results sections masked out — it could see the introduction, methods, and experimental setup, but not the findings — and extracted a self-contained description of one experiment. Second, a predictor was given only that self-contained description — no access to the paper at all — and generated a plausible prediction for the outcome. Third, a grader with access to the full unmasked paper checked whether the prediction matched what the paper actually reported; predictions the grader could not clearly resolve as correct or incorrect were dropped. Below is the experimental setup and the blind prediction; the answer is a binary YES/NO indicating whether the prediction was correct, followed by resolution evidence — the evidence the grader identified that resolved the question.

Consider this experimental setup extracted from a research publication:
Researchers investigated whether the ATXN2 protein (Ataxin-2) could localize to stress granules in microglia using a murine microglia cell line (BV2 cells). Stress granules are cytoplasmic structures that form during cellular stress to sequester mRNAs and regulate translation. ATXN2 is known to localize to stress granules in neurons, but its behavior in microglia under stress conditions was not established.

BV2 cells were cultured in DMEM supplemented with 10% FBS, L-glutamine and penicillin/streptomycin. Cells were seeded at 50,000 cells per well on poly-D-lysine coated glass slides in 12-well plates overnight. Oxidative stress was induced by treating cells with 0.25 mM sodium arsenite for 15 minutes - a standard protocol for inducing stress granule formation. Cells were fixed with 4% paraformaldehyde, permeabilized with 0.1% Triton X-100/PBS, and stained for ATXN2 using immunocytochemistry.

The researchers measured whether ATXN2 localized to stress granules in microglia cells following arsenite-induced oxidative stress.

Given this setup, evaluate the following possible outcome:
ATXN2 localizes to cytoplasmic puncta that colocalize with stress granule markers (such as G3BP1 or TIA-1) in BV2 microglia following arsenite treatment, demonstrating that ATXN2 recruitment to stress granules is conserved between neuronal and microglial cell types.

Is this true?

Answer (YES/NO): YES